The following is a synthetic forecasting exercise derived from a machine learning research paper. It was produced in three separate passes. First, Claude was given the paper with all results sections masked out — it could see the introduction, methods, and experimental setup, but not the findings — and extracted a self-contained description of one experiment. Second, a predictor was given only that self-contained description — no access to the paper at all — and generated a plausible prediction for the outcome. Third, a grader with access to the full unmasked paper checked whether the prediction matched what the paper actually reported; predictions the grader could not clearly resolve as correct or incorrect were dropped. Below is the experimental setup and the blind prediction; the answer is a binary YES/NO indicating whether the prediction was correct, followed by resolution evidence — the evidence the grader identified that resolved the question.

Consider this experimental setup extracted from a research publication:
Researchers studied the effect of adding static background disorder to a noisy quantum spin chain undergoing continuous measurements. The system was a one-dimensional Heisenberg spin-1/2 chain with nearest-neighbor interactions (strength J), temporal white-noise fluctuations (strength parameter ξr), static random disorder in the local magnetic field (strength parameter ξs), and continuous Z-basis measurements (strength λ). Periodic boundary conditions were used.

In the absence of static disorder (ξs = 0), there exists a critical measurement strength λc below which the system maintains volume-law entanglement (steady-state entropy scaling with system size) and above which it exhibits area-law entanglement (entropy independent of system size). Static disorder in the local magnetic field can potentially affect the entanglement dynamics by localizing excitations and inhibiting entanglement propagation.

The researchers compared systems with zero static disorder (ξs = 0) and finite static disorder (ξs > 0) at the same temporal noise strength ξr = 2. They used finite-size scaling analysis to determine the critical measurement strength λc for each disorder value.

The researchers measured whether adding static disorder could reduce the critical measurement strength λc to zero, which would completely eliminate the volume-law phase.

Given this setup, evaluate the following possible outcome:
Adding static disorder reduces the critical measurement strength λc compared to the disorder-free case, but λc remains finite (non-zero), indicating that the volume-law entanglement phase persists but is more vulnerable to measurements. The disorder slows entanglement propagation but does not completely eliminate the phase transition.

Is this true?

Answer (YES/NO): YES